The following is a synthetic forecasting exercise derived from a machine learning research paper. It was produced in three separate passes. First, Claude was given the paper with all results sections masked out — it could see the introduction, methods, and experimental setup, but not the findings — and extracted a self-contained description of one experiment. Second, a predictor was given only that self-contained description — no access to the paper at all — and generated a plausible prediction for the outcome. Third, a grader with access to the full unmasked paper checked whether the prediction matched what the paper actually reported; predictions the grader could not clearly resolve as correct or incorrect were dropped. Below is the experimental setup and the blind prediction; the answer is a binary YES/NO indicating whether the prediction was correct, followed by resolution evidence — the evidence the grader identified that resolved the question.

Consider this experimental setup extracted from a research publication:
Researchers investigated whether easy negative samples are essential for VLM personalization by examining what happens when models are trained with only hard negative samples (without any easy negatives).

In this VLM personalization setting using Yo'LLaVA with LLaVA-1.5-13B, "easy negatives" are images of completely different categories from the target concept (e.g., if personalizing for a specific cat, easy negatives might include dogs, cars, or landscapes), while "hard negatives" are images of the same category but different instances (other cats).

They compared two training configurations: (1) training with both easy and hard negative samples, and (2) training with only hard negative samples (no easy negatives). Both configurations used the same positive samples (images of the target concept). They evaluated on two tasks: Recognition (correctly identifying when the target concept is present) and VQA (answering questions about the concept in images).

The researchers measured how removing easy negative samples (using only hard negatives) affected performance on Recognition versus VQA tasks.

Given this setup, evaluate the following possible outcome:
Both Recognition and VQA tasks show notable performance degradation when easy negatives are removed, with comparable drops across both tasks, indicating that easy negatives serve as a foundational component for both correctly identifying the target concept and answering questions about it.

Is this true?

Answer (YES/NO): NO